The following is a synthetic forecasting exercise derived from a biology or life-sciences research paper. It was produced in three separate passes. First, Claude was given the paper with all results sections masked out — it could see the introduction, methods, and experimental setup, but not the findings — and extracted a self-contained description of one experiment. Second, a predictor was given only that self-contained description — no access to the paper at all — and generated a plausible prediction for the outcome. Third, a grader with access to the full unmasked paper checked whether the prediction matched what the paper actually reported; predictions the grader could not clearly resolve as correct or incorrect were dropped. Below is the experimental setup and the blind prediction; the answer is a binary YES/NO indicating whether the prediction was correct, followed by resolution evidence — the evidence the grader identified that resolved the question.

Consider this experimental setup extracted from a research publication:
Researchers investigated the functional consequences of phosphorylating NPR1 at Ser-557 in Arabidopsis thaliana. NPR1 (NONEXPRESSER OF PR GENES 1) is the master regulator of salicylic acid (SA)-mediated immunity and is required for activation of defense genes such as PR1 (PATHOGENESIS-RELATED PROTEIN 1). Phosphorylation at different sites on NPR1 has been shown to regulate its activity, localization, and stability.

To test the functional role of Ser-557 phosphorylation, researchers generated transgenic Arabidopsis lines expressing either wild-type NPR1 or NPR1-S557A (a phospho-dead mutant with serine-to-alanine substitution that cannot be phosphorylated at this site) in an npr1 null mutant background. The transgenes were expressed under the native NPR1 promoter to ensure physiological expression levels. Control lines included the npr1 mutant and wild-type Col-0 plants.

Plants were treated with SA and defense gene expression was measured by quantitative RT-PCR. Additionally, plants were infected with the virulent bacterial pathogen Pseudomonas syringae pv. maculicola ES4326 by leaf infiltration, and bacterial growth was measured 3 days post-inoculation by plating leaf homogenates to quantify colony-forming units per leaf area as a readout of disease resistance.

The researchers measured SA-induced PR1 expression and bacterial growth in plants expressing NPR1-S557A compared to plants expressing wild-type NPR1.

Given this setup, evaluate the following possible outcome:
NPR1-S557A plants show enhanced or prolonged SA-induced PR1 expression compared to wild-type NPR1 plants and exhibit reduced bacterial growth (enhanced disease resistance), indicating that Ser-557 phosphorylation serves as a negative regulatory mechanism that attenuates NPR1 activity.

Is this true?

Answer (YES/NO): NO